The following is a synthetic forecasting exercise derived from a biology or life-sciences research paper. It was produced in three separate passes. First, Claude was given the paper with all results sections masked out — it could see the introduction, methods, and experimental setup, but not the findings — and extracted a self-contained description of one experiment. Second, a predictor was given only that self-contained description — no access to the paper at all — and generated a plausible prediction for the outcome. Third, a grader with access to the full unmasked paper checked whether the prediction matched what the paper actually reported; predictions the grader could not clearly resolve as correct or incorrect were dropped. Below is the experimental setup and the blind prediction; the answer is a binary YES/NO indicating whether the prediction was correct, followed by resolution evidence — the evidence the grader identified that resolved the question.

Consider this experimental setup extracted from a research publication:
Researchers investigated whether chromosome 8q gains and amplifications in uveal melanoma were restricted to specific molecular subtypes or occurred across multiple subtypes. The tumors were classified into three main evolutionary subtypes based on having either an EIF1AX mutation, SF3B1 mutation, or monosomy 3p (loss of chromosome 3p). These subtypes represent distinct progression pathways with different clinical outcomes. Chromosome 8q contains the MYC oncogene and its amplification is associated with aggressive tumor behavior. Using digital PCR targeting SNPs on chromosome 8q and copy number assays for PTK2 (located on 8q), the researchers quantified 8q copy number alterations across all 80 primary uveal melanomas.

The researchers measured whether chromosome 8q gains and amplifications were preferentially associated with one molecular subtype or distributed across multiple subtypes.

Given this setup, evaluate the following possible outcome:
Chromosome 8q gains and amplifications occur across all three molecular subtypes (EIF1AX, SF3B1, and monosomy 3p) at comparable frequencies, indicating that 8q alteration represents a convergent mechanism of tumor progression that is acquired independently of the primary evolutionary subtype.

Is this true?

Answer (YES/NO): NO